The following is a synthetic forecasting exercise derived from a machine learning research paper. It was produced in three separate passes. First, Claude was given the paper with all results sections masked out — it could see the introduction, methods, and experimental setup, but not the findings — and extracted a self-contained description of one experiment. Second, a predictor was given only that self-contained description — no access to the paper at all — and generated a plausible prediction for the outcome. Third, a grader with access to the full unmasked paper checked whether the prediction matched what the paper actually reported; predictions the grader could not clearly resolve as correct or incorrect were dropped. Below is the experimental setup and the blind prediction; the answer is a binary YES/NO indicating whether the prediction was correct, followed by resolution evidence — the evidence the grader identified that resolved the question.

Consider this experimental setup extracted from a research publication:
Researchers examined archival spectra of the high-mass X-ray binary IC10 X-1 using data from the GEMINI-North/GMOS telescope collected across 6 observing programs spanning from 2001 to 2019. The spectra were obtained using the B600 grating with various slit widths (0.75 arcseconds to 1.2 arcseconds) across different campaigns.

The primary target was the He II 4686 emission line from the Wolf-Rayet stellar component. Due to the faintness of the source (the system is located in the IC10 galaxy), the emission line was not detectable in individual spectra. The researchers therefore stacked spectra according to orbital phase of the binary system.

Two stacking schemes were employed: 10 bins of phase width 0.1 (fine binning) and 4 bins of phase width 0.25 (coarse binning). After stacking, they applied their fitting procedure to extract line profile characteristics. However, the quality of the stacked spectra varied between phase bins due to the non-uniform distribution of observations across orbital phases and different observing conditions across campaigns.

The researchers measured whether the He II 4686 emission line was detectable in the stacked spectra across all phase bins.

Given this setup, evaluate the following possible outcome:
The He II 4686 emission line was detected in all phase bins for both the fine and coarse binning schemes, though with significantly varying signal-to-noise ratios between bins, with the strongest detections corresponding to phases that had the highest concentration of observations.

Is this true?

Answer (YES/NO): NO